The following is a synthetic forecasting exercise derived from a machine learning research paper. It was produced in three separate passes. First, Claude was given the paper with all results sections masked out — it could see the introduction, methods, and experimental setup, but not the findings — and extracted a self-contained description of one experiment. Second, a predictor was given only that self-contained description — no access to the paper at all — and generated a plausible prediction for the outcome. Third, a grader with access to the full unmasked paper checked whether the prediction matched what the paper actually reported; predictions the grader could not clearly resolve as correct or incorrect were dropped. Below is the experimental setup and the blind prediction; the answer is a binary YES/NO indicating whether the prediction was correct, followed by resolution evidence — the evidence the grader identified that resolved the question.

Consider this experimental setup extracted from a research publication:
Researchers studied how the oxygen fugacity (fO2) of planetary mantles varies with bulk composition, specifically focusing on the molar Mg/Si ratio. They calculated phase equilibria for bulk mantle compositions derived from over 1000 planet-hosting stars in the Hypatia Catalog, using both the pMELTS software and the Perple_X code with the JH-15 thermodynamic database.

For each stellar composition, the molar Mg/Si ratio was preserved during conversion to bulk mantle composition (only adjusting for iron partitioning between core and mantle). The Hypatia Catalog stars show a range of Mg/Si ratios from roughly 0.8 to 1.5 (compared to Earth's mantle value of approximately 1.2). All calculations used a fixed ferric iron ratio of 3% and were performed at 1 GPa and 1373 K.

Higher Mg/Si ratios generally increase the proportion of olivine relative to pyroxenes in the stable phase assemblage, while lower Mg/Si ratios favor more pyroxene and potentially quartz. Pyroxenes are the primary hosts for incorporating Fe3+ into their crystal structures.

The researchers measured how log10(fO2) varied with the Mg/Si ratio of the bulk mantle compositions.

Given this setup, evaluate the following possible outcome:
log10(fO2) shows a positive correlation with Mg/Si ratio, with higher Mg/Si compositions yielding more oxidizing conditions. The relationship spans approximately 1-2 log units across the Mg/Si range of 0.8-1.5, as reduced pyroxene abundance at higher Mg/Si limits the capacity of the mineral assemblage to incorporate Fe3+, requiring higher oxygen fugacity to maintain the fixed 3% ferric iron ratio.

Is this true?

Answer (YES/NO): NO